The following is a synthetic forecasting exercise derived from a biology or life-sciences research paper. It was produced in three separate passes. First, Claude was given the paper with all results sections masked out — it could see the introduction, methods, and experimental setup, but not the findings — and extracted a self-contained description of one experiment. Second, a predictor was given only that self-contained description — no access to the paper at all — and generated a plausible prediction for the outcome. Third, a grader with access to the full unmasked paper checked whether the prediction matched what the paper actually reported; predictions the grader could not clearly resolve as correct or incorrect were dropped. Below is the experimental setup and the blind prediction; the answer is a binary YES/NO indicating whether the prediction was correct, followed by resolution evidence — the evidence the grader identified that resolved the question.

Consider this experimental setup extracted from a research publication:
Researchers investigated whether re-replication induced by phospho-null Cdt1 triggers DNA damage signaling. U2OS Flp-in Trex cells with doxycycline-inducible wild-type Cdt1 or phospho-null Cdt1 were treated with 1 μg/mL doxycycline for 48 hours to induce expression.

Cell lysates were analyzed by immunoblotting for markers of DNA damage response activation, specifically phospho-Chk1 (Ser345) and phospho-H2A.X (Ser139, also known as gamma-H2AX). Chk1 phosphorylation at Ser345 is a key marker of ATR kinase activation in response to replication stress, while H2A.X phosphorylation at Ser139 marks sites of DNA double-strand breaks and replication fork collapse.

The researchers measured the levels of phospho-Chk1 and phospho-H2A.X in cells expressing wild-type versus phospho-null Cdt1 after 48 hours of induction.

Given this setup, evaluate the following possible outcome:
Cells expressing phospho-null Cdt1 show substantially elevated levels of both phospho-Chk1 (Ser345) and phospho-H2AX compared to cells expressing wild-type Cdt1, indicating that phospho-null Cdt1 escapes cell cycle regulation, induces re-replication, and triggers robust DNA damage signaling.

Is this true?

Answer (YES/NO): YES